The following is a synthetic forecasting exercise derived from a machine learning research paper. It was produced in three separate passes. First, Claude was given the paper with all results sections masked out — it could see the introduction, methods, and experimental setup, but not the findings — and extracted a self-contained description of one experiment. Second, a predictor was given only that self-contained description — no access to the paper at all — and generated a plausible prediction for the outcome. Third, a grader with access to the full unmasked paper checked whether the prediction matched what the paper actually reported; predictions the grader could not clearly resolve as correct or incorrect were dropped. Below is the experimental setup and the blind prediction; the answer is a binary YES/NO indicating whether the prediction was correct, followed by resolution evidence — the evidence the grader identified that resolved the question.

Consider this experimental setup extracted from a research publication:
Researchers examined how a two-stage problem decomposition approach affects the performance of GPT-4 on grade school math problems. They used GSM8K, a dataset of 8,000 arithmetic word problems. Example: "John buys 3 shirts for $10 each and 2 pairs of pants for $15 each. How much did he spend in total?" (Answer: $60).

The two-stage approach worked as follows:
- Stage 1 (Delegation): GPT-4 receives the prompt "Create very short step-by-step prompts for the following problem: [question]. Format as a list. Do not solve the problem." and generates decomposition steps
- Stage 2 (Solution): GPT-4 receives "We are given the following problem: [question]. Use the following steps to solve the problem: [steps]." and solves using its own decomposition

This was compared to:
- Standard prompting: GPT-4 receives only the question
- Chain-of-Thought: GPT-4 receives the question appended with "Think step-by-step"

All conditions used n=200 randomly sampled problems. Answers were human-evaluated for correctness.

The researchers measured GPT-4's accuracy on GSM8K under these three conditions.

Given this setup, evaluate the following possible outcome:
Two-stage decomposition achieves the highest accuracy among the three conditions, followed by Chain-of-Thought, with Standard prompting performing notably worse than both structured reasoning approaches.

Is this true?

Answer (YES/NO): NO